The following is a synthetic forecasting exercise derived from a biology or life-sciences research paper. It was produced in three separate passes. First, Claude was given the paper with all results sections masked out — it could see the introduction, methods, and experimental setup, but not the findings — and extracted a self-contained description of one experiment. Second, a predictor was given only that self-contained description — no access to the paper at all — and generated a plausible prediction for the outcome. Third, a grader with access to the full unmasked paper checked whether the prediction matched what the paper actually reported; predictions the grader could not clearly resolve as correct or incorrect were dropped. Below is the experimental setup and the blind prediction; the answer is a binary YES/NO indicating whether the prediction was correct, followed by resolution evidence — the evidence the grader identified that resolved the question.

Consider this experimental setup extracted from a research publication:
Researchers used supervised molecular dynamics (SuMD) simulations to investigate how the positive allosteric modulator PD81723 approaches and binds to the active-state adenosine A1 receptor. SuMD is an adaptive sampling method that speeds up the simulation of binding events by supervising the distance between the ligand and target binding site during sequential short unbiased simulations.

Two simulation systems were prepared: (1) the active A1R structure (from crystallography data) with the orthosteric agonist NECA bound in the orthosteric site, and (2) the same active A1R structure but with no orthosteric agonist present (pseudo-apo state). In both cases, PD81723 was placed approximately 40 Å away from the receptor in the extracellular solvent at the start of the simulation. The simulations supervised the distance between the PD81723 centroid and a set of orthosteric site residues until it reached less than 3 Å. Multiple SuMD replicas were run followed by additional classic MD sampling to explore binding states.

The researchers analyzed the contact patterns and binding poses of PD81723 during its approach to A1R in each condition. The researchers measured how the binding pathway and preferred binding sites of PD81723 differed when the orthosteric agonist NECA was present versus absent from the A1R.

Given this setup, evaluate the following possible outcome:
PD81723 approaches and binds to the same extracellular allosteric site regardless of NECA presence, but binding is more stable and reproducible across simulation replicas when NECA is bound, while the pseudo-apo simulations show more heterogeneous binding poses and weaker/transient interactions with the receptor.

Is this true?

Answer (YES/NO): NO